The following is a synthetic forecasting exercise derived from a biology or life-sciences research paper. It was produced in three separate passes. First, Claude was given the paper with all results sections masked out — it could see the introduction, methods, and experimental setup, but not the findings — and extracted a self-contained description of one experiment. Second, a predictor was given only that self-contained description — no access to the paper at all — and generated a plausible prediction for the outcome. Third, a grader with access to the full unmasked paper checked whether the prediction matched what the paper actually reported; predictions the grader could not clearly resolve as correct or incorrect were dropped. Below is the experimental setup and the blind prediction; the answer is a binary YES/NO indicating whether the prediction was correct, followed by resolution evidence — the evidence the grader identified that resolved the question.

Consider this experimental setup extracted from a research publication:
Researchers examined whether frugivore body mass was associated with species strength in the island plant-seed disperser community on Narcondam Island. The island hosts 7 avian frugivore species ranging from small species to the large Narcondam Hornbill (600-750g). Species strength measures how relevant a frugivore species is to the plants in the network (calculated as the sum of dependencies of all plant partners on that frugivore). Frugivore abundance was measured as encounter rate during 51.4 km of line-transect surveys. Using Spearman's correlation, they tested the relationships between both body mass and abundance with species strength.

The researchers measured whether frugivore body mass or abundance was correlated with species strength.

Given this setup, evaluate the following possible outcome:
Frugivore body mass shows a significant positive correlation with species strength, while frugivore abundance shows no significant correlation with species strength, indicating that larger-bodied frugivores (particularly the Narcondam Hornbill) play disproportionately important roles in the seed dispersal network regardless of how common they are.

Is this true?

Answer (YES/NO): NO